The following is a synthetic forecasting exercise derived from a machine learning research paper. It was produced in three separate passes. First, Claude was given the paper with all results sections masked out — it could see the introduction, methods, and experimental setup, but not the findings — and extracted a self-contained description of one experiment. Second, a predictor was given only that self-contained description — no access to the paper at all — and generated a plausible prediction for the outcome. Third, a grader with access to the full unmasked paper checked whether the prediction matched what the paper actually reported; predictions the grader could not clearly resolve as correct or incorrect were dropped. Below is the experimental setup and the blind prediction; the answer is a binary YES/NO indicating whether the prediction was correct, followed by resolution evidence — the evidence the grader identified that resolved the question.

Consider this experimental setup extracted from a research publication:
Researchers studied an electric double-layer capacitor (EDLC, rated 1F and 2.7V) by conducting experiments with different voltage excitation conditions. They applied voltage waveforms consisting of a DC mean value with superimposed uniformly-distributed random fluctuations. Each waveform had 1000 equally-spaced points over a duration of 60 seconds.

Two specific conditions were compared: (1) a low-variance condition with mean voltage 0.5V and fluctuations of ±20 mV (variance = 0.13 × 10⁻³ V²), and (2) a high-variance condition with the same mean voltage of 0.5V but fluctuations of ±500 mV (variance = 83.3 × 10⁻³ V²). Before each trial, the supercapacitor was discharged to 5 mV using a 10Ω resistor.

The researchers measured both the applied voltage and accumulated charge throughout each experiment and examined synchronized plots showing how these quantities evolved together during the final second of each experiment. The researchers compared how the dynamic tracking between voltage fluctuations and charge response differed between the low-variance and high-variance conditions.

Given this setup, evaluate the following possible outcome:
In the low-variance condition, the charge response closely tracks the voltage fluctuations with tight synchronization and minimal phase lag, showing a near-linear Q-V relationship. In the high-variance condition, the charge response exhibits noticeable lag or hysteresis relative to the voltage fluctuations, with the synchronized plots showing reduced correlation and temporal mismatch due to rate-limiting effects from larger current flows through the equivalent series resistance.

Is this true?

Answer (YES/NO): NO